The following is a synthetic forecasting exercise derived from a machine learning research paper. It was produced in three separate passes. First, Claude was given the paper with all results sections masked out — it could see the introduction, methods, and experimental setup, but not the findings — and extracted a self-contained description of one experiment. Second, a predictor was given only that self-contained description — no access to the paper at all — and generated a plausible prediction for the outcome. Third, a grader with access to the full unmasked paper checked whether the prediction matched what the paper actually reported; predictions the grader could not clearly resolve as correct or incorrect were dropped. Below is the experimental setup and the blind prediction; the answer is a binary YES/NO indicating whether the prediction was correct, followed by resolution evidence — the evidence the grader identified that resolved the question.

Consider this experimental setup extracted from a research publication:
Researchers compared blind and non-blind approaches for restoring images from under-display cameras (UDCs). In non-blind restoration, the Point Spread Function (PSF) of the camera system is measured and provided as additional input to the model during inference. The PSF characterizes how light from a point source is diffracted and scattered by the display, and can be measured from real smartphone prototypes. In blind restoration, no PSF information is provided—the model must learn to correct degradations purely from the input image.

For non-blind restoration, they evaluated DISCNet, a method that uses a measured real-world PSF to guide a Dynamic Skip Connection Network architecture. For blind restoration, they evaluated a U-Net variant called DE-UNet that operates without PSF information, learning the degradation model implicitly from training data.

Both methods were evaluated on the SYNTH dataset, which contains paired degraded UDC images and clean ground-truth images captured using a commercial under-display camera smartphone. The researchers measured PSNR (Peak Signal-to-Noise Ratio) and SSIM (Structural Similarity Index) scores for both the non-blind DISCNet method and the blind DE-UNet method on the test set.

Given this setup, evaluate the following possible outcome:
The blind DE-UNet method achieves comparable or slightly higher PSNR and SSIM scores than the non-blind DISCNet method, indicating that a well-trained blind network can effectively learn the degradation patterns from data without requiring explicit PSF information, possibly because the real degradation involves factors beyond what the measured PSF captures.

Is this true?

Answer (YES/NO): NO